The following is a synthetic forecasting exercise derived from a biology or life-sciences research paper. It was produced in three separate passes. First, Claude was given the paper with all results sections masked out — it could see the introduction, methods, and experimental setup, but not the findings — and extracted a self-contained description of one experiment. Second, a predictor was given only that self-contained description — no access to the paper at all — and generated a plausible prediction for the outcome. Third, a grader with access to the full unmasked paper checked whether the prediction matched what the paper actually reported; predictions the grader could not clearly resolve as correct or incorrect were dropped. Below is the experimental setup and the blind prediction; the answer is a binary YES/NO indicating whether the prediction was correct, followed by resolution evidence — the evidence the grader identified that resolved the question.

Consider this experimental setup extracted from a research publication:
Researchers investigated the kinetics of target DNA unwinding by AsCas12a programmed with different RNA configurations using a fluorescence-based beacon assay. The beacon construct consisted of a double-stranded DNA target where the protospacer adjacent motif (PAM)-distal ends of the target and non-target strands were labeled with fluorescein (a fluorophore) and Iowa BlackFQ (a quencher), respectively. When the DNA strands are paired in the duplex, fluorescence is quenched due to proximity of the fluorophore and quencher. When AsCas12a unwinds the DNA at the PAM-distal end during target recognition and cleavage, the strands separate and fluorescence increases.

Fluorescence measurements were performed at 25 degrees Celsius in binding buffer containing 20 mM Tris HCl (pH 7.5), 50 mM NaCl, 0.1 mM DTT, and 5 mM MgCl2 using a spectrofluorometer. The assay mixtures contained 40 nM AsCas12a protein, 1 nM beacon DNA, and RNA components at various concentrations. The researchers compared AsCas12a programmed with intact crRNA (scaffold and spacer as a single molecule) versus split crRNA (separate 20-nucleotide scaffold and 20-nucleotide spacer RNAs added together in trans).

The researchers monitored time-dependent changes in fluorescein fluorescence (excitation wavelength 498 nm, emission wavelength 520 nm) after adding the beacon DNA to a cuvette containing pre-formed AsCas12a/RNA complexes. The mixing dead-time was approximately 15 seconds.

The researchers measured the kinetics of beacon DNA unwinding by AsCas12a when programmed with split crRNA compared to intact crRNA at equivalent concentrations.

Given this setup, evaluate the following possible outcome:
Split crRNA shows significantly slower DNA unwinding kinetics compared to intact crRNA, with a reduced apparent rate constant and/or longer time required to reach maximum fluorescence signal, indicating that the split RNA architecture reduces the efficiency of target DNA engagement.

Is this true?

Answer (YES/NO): NO